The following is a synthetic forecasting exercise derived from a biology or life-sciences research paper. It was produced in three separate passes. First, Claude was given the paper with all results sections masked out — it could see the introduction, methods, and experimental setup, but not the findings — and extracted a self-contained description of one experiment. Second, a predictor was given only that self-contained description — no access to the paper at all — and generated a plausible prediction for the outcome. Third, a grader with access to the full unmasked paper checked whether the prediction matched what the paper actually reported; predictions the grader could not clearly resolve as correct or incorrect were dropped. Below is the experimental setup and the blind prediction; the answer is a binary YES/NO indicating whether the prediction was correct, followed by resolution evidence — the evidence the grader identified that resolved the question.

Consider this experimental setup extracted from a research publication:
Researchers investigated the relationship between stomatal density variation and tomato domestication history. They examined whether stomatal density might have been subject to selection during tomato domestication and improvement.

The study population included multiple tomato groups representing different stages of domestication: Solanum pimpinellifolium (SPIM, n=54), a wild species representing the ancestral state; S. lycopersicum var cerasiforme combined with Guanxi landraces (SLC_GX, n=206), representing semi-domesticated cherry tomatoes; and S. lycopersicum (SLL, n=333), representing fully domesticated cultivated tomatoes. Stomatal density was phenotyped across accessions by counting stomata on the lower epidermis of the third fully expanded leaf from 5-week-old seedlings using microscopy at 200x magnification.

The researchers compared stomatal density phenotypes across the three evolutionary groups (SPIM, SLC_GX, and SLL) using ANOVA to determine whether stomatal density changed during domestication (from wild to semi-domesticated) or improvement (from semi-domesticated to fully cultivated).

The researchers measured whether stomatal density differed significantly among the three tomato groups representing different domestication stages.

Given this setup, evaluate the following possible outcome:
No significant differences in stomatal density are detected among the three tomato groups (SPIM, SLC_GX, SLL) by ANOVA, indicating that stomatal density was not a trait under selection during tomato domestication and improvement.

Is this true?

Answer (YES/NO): NO